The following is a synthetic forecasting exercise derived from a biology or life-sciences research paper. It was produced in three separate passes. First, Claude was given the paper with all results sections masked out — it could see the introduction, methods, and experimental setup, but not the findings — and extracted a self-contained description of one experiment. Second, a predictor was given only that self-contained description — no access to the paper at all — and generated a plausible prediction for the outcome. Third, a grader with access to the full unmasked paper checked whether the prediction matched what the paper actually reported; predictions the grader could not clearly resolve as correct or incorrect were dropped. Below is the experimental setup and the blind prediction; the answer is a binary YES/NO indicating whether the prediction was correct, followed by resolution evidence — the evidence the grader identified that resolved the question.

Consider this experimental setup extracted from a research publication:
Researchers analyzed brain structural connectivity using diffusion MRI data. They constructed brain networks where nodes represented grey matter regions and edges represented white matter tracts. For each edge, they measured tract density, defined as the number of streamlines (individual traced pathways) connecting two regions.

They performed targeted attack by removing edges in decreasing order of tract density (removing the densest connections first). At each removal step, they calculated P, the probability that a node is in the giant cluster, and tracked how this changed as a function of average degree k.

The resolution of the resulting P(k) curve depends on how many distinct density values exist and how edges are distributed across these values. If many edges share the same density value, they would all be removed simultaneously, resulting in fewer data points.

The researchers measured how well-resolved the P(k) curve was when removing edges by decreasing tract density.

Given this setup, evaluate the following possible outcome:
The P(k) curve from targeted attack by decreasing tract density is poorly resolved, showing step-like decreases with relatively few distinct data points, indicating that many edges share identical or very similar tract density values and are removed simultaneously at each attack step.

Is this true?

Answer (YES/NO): YES